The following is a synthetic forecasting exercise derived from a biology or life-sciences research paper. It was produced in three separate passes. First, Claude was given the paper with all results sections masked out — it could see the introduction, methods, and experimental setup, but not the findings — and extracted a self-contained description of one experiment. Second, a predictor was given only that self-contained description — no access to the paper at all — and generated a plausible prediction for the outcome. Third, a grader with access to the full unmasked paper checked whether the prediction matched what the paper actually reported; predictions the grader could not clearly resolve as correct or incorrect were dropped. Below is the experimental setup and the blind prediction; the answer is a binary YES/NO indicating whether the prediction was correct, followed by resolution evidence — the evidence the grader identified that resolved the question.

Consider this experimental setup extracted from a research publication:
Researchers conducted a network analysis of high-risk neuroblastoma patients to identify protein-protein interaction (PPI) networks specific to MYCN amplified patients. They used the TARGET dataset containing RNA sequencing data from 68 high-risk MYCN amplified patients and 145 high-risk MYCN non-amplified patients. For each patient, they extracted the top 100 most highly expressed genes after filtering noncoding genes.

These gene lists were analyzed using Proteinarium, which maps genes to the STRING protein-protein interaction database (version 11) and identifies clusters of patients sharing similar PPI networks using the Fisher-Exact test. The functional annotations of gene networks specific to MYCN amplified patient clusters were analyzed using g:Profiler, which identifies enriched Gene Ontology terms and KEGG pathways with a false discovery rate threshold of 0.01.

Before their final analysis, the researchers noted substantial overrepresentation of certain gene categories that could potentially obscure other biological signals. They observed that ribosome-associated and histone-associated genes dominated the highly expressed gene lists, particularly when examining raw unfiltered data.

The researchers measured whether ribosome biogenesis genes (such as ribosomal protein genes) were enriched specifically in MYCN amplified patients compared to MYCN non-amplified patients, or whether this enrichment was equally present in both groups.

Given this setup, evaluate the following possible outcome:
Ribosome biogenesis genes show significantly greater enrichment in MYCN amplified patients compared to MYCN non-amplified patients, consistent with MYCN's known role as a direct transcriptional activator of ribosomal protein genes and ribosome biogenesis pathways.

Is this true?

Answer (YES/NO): YES